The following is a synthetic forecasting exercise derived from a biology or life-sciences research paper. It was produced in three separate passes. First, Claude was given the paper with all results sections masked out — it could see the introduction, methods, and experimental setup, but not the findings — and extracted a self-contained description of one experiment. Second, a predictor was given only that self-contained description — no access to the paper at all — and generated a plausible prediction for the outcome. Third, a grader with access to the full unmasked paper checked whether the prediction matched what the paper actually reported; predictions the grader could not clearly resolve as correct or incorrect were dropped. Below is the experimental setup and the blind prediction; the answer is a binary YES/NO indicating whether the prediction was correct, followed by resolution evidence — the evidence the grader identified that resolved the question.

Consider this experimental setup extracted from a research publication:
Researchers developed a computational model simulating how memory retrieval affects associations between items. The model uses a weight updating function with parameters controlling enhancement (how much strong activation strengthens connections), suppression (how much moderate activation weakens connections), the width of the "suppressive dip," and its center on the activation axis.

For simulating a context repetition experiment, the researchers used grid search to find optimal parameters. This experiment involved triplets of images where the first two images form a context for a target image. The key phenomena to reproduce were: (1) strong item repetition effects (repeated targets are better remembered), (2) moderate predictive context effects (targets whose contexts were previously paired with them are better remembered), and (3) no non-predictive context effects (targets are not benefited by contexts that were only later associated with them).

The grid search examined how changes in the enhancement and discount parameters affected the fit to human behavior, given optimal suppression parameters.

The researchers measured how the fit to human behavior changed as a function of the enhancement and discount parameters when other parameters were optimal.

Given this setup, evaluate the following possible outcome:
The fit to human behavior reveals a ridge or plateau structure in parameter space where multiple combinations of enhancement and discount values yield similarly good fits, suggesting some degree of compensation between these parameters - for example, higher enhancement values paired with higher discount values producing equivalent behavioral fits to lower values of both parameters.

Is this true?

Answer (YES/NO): NO